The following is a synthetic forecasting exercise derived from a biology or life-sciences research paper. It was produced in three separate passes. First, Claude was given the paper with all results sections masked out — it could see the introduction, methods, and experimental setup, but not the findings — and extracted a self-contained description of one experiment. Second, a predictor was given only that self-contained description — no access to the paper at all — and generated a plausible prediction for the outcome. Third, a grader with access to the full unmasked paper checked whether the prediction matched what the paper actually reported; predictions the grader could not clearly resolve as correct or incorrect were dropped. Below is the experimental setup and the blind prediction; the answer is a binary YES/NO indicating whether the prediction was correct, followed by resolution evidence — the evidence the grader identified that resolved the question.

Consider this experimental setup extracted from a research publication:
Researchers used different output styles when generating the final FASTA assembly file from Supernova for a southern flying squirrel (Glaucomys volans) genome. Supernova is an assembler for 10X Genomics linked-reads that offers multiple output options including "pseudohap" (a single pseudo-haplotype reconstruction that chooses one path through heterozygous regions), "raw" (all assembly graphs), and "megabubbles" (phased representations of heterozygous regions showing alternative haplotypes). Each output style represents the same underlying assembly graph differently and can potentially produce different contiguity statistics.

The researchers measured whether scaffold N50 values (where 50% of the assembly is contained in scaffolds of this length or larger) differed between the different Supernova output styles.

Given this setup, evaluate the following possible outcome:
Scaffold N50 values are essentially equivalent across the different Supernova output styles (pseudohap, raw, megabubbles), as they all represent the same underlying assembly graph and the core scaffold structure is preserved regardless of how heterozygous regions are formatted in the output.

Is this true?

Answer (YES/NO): YES